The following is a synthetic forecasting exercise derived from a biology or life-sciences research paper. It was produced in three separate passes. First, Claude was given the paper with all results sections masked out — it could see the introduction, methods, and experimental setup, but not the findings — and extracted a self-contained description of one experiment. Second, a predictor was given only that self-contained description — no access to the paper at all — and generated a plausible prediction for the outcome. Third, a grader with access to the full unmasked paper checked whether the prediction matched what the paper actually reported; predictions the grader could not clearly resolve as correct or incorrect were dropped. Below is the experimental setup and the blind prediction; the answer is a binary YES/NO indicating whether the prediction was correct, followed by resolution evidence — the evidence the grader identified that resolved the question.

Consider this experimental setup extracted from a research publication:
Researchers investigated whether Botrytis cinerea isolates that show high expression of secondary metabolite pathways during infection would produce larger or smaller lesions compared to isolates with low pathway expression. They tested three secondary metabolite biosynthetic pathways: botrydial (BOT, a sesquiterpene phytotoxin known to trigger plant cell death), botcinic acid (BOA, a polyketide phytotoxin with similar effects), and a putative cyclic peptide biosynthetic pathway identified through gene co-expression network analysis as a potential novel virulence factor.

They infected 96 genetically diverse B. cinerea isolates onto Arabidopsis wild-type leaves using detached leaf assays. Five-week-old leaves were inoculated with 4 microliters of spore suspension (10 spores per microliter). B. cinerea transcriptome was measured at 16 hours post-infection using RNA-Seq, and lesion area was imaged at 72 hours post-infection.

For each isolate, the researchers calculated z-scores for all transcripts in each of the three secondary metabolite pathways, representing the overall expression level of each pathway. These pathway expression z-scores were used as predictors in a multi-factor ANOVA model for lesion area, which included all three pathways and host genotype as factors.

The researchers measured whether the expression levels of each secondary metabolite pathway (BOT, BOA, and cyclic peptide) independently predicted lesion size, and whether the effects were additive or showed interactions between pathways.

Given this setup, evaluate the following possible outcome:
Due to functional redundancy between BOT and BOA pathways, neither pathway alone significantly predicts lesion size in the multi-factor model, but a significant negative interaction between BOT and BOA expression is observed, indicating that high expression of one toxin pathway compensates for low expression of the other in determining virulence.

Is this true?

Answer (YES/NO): NO